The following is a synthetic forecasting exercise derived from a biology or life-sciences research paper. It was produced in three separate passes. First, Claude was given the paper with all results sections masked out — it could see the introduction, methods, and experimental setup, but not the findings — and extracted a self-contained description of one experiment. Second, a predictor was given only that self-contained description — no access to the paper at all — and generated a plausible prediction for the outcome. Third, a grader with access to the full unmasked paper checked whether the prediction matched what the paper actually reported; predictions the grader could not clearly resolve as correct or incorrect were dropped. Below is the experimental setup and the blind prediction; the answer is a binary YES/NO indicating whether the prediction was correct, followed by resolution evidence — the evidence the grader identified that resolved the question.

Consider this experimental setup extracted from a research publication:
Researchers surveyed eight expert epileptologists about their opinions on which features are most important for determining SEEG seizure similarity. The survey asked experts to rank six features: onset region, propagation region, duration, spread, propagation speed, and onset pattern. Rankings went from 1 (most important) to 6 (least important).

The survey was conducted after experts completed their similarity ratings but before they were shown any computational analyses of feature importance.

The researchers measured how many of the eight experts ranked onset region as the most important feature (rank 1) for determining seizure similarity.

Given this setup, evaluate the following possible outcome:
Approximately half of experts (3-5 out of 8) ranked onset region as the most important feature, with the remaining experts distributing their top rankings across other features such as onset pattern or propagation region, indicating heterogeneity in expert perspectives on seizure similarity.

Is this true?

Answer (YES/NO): NO